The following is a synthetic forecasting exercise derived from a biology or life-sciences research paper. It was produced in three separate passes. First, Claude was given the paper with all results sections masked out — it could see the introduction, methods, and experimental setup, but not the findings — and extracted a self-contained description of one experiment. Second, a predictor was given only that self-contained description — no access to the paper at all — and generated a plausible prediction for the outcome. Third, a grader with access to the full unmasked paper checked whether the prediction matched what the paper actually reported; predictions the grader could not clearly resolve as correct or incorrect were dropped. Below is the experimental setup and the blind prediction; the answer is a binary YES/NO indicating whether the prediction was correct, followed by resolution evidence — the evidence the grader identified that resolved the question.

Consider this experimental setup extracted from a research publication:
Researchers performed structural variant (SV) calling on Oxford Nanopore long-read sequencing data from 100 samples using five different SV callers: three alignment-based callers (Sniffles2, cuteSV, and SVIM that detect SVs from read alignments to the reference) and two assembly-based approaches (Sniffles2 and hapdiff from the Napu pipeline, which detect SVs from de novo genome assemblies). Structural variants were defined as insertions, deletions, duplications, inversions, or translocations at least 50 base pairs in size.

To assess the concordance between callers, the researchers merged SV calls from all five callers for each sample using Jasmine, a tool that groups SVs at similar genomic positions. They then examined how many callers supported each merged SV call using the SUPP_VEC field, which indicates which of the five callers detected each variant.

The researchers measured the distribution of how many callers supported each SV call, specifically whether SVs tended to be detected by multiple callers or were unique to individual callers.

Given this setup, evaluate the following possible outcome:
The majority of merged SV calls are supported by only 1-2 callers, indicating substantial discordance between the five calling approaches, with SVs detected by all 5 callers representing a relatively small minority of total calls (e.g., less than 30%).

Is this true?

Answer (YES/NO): NO